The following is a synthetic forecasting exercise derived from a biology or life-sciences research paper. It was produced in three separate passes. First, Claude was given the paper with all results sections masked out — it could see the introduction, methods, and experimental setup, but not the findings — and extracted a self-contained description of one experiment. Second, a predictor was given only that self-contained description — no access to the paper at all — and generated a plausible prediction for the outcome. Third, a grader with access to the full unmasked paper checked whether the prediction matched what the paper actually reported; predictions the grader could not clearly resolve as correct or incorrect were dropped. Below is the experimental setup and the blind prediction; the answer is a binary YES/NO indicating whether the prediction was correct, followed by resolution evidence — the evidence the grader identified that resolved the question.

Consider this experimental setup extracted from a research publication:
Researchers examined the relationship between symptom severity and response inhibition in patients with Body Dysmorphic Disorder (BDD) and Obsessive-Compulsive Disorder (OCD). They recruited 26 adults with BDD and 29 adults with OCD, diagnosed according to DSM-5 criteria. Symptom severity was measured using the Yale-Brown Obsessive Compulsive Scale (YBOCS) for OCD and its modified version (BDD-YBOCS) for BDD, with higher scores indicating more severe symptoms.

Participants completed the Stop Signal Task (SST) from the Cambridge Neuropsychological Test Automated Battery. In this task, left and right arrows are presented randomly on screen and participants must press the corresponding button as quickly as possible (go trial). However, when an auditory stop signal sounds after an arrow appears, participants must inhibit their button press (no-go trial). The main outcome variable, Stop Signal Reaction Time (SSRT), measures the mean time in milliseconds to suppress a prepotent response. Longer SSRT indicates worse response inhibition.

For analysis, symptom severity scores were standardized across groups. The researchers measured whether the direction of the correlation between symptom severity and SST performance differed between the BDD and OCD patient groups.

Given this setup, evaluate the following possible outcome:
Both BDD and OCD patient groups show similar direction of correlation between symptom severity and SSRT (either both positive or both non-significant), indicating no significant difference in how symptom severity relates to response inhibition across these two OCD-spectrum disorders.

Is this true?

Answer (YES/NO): NO